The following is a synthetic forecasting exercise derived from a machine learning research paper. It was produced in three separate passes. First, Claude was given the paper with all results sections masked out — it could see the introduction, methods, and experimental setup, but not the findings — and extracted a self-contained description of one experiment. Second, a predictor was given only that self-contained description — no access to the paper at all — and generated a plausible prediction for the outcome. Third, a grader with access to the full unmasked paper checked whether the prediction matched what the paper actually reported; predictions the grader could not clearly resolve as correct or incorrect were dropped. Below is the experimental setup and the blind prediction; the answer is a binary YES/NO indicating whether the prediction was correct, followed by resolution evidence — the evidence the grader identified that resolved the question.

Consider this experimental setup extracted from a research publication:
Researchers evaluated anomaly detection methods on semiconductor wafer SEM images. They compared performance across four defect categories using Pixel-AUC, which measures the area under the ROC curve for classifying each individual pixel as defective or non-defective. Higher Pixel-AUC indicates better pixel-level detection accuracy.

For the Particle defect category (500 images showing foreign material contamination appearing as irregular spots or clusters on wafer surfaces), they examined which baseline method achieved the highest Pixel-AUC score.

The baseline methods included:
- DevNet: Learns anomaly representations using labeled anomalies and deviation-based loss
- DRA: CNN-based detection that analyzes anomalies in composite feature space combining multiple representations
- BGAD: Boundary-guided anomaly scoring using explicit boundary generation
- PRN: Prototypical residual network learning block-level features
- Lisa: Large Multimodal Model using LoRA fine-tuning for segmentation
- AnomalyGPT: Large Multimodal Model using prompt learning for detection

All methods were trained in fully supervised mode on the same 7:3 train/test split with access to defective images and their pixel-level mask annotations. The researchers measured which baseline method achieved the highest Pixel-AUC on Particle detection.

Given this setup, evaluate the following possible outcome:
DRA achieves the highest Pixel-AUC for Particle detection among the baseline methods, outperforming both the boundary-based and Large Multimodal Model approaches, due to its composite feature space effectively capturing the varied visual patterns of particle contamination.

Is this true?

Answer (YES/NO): YES